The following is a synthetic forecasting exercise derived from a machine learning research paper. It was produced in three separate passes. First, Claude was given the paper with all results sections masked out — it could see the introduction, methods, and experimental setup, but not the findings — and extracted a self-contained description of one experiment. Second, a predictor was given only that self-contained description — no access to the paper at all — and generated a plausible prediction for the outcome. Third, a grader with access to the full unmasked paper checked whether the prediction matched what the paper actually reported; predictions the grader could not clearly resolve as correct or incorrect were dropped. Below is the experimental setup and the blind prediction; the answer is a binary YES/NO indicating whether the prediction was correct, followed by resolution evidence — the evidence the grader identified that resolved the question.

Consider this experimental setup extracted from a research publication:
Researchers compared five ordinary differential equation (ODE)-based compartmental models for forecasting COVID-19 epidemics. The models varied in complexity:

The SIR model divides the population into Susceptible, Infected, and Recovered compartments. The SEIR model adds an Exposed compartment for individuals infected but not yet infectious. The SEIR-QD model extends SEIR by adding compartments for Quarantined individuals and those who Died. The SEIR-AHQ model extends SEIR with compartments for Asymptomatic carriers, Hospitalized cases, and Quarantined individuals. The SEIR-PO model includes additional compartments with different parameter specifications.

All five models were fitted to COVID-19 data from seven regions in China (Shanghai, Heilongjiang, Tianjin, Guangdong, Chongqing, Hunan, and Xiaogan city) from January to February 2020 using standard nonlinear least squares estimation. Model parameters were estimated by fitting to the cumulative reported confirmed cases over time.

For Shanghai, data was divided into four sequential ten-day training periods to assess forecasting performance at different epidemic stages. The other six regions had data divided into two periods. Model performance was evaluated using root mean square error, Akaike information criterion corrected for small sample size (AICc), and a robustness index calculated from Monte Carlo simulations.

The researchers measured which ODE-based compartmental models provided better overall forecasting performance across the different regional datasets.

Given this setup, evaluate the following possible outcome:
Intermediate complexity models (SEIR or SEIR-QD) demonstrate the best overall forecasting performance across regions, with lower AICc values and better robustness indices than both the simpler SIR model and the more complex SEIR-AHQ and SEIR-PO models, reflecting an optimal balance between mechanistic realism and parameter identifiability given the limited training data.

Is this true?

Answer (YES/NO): NO